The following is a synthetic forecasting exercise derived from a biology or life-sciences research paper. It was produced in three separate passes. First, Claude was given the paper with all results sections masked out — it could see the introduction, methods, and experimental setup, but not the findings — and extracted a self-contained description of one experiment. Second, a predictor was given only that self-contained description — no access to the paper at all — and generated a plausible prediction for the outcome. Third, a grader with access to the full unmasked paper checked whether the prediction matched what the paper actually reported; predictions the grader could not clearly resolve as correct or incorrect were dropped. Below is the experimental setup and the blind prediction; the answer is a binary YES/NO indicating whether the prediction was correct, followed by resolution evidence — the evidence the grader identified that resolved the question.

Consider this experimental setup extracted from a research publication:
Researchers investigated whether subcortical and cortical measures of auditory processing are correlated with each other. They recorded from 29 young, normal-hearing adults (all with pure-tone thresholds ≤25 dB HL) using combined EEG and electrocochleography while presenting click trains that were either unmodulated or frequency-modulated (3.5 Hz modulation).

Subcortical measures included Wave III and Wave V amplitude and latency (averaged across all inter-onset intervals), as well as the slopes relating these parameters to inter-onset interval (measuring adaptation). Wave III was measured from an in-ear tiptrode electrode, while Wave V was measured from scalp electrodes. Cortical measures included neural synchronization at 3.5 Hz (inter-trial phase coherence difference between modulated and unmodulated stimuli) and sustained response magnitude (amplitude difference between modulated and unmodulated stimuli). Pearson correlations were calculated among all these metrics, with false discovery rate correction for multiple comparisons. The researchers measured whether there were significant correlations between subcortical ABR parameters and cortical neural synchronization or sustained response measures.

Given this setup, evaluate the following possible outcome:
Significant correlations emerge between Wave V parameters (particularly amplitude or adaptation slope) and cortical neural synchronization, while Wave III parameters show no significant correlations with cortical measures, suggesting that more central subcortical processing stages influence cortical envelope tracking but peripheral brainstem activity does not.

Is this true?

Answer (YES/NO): NO